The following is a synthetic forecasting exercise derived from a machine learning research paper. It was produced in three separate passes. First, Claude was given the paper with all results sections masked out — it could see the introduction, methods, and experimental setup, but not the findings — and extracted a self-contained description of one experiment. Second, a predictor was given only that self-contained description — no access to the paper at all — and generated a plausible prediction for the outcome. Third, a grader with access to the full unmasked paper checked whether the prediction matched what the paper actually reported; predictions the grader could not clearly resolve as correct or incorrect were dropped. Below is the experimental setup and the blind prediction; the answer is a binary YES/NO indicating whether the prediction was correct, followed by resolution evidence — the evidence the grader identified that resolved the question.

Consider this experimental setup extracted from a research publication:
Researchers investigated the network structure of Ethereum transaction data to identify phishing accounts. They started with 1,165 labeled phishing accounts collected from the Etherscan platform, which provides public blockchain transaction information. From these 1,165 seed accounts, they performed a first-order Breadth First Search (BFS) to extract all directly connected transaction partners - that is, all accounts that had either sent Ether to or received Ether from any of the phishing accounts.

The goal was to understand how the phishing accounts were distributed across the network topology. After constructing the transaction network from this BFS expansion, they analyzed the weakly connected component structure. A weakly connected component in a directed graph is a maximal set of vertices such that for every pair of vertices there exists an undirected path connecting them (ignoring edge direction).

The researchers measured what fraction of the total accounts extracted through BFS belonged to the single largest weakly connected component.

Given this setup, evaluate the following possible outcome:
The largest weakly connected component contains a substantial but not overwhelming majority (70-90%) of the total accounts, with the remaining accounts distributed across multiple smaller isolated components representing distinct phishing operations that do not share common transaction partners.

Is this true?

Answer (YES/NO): NO